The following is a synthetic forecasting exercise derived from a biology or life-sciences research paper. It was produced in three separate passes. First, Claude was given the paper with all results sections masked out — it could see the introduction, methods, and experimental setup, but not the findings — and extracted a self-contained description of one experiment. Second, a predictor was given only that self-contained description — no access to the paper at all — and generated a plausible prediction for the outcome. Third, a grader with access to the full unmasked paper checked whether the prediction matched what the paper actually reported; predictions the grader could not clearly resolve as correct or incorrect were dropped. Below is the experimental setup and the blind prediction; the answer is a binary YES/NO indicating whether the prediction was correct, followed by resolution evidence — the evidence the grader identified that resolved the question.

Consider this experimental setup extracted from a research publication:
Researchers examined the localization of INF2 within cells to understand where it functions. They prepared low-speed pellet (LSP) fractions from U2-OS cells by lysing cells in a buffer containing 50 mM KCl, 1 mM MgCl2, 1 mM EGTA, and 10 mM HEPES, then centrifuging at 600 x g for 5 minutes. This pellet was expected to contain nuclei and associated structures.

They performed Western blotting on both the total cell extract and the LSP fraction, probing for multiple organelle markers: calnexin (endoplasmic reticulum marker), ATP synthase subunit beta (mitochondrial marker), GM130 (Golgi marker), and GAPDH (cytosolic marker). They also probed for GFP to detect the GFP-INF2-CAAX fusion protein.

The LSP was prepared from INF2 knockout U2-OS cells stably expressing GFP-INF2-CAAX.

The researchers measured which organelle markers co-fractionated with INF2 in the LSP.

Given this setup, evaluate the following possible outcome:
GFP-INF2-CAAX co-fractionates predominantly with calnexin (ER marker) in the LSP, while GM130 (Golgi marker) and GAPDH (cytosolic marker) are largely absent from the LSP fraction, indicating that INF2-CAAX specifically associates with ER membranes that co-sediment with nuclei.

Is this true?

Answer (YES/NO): NO